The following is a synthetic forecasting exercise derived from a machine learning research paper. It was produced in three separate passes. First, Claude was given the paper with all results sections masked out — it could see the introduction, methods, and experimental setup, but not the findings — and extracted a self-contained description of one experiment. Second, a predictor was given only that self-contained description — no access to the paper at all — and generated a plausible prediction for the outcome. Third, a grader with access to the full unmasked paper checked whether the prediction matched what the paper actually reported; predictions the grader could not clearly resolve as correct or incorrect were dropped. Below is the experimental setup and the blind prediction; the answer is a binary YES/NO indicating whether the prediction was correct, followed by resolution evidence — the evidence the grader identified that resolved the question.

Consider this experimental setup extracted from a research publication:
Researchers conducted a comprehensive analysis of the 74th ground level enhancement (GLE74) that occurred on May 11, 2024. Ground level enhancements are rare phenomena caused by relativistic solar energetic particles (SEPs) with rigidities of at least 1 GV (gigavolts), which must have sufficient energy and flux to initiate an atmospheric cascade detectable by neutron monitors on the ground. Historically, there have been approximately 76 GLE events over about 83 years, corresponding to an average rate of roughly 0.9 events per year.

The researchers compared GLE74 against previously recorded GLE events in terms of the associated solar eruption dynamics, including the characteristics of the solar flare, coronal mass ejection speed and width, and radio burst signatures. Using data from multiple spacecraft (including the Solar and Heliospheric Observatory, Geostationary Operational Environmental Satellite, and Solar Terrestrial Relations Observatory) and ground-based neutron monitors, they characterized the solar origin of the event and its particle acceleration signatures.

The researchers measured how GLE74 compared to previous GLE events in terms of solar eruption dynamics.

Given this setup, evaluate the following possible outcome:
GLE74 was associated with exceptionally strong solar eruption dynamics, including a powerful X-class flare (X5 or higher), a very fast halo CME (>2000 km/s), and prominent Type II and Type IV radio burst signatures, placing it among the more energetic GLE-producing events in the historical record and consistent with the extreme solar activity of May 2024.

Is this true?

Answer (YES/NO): NO